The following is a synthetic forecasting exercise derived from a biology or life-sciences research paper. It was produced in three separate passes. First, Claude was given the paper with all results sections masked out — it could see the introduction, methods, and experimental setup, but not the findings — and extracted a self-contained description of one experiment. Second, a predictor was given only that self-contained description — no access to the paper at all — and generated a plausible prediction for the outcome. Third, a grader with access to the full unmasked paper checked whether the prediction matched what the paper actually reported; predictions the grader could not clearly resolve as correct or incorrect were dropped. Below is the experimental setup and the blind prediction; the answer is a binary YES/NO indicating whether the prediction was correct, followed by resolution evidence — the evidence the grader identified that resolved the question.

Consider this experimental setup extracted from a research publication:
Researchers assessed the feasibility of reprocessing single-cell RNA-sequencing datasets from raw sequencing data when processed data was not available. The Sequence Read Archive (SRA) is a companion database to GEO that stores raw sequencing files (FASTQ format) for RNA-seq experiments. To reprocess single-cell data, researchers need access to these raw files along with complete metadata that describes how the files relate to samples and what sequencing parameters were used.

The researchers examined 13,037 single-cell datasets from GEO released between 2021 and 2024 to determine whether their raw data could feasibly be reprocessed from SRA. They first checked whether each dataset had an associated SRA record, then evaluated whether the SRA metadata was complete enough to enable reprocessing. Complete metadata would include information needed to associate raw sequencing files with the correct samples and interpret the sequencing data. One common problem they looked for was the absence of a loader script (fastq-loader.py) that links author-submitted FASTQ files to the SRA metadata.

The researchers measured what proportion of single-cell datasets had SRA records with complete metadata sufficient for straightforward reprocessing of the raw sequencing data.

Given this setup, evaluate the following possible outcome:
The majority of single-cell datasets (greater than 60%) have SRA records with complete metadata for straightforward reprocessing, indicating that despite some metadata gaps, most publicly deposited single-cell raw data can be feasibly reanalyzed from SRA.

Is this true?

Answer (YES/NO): NO